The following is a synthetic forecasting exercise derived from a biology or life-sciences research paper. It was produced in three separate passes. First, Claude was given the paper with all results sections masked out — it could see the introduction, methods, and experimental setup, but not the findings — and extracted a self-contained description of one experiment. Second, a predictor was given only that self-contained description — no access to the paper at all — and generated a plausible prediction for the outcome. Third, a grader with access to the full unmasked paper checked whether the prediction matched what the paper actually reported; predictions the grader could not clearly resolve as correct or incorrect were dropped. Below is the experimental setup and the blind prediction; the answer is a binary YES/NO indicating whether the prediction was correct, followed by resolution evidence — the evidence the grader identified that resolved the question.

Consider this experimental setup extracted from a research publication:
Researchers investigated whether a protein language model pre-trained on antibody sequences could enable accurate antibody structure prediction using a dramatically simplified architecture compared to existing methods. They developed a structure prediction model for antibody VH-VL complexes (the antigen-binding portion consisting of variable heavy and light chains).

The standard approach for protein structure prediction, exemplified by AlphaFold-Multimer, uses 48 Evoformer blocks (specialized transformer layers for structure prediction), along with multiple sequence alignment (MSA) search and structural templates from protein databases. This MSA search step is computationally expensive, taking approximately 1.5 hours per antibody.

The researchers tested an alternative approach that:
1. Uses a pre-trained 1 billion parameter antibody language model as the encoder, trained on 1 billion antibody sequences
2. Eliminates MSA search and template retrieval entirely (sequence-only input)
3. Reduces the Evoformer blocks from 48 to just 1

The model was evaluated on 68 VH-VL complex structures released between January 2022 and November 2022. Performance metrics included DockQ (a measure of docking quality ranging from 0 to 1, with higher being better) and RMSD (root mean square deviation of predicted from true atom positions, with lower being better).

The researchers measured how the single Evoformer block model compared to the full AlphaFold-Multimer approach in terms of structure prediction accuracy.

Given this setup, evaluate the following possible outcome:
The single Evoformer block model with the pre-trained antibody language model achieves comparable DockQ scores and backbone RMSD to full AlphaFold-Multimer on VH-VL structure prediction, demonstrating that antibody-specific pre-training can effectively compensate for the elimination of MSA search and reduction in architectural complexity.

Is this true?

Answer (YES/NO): YES